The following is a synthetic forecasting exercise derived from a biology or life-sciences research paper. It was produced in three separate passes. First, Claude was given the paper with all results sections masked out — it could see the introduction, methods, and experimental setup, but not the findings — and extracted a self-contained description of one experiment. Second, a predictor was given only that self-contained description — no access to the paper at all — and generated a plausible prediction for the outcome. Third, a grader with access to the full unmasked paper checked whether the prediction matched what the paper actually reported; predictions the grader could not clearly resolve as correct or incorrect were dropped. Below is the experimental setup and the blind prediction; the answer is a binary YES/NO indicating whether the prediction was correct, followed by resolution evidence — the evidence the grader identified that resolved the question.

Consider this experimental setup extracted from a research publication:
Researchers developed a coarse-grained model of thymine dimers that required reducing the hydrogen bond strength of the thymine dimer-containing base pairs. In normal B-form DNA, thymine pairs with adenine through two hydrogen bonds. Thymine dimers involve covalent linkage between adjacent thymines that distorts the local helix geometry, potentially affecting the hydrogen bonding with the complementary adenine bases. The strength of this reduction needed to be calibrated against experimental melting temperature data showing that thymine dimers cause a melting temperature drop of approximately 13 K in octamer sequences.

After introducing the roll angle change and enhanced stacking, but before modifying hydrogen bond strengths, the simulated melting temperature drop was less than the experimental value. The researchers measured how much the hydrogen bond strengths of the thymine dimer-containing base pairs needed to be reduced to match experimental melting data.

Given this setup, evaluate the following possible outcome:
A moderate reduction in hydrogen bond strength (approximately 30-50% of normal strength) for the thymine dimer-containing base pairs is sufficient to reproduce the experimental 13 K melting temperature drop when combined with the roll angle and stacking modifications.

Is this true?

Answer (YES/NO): YES